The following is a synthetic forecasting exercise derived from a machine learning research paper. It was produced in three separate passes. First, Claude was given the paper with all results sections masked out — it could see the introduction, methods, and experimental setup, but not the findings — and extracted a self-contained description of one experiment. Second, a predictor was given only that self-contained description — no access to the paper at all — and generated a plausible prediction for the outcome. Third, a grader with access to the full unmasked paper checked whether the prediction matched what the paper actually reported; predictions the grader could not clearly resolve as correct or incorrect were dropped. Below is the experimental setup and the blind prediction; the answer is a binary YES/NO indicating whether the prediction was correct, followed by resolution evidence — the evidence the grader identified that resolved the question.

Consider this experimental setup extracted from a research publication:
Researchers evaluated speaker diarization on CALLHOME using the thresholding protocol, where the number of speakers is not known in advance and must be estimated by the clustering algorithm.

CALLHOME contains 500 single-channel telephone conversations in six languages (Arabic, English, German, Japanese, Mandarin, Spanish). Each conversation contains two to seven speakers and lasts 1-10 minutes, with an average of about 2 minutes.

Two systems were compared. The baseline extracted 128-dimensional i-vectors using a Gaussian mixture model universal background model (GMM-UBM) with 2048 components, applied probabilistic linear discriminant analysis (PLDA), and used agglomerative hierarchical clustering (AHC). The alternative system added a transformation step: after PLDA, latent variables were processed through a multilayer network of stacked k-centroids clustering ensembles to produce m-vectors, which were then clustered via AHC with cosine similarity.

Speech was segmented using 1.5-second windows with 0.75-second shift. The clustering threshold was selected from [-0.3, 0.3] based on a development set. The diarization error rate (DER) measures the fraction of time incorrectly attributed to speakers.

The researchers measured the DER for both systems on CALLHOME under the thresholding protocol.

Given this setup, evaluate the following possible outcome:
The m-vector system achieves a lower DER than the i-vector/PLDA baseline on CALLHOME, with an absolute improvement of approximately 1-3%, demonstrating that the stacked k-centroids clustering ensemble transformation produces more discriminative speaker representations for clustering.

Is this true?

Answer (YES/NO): NO